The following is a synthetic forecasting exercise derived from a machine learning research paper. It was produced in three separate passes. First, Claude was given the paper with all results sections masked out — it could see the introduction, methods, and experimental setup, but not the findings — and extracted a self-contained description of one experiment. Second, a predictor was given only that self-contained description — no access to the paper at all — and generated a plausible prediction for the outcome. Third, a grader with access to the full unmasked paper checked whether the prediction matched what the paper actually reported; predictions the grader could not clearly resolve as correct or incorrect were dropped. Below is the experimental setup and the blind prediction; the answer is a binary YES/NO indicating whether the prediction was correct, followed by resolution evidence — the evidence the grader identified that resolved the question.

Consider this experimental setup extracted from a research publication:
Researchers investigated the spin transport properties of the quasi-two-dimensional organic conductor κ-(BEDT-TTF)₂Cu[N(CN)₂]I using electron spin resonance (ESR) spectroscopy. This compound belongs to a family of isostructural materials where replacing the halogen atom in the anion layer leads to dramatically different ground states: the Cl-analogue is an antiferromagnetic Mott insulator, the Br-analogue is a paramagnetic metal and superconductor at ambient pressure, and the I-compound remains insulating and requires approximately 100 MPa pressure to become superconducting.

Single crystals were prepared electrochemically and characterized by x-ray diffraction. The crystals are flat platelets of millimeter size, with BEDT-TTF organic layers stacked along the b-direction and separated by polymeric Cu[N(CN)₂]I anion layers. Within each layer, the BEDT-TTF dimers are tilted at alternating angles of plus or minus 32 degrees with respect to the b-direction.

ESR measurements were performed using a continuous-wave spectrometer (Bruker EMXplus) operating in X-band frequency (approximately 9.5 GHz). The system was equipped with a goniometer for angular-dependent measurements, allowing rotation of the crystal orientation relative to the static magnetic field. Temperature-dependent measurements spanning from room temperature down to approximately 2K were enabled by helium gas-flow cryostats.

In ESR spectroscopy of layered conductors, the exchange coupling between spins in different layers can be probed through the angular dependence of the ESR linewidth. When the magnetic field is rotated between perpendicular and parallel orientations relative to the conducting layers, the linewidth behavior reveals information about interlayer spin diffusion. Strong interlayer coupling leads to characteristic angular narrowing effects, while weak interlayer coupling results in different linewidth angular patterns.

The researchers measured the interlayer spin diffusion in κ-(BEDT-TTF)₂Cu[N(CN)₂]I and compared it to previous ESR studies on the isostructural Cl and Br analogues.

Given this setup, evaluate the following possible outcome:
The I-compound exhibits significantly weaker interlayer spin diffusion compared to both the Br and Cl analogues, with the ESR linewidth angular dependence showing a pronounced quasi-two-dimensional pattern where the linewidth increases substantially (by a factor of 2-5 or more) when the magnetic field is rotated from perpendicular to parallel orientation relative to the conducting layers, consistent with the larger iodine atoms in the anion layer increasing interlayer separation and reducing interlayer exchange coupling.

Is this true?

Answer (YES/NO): NO